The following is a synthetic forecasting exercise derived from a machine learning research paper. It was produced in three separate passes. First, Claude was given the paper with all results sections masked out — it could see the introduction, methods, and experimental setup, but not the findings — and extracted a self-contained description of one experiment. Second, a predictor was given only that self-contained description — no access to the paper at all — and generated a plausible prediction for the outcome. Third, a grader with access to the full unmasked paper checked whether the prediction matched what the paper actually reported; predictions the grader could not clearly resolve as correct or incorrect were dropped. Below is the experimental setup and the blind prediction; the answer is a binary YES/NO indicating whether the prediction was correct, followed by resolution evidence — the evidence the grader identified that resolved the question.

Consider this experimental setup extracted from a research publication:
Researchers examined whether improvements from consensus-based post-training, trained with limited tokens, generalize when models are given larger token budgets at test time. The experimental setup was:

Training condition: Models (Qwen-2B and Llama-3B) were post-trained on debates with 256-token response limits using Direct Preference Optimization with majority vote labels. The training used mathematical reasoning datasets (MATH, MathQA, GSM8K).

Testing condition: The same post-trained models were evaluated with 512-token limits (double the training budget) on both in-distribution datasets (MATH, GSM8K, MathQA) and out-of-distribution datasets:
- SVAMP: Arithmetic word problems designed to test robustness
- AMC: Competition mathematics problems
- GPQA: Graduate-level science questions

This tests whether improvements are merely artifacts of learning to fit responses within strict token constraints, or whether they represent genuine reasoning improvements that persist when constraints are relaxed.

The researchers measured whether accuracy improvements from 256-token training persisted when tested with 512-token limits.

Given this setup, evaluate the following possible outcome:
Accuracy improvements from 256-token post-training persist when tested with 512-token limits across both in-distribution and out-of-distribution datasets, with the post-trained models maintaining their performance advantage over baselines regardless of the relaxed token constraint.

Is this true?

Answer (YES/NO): YES